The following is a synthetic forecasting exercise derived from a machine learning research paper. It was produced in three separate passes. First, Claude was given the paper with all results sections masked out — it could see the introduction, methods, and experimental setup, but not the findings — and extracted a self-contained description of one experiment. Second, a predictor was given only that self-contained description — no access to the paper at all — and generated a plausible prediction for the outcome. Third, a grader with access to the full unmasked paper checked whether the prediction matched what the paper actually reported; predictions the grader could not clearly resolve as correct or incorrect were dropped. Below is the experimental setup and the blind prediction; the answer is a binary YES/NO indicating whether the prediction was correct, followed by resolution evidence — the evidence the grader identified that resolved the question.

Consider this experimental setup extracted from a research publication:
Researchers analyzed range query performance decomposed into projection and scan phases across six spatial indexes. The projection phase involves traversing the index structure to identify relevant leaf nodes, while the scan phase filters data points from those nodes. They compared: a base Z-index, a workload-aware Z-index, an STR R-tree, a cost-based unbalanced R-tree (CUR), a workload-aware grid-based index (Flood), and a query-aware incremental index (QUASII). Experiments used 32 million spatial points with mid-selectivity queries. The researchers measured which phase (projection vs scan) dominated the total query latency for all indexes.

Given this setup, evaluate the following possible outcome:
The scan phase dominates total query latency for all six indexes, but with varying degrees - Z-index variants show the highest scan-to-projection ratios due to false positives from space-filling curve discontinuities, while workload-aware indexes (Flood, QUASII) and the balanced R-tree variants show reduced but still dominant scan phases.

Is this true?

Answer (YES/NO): NO